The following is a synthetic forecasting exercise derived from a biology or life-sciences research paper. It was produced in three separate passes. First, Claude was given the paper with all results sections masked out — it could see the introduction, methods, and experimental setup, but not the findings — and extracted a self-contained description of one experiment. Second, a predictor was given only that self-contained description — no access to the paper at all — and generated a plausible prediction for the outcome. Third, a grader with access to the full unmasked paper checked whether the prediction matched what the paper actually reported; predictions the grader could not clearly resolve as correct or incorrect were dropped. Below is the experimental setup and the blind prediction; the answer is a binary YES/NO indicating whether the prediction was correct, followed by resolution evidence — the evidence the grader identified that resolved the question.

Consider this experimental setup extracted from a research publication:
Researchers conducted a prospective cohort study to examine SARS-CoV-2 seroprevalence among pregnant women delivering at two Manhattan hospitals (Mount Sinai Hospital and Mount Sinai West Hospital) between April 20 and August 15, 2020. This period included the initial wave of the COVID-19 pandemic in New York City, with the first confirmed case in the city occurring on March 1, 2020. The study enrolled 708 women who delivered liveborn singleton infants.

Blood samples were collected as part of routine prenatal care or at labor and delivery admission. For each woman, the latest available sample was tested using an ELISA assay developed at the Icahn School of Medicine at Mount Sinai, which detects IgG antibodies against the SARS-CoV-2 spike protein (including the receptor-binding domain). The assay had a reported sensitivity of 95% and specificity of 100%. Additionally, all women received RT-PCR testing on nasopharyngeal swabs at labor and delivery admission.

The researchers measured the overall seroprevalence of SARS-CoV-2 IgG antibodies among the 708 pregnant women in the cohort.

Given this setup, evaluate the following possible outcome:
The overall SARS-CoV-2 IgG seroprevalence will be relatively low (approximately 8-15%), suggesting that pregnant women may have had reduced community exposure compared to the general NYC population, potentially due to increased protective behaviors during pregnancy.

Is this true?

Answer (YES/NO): NO